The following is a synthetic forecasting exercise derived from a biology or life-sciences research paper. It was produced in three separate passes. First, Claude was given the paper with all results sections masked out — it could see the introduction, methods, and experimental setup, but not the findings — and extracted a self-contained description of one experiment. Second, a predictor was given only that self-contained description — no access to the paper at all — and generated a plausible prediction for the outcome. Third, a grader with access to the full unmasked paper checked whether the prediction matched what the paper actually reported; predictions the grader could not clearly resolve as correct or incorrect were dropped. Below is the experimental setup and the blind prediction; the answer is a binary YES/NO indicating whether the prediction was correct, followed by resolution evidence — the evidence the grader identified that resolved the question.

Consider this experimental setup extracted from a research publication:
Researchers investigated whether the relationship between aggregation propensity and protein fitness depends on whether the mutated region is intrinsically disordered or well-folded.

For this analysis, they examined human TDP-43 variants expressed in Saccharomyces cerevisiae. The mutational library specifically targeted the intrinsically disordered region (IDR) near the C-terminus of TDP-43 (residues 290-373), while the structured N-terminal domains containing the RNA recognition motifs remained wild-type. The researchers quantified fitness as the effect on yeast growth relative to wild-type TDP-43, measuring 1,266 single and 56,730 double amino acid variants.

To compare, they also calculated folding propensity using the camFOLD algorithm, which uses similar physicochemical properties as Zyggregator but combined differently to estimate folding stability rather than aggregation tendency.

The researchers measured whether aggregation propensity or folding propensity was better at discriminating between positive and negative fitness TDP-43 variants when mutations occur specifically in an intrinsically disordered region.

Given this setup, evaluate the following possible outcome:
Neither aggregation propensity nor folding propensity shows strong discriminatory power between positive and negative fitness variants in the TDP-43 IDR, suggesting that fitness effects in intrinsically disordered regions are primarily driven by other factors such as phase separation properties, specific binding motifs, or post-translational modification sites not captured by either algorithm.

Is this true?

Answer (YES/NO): NO